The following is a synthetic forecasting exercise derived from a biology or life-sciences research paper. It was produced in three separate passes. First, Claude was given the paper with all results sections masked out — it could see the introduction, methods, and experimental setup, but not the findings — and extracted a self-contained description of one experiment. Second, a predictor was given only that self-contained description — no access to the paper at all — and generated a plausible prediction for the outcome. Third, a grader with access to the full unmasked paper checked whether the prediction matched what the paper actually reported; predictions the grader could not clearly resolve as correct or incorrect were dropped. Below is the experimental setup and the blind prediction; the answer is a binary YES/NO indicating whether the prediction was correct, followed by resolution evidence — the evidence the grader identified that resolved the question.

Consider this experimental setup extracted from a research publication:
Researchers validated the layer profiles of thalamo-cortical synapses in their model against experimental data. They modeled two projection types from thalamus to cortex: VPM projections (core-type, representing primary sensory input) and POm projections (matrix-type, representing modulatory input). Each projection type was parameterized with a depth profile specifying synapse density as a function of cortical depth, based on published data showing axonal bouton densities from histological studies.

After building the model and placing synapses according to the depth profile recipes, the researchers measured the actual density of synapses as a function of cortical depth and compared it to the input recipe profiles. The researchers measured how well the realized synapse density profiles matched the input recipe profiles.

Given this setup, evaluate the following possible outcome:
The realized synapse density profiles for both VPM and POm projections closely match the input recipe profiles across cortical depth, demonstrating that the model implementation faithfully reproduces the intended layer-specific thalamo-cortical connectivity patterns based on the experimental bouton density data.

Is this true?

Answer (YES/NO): NO